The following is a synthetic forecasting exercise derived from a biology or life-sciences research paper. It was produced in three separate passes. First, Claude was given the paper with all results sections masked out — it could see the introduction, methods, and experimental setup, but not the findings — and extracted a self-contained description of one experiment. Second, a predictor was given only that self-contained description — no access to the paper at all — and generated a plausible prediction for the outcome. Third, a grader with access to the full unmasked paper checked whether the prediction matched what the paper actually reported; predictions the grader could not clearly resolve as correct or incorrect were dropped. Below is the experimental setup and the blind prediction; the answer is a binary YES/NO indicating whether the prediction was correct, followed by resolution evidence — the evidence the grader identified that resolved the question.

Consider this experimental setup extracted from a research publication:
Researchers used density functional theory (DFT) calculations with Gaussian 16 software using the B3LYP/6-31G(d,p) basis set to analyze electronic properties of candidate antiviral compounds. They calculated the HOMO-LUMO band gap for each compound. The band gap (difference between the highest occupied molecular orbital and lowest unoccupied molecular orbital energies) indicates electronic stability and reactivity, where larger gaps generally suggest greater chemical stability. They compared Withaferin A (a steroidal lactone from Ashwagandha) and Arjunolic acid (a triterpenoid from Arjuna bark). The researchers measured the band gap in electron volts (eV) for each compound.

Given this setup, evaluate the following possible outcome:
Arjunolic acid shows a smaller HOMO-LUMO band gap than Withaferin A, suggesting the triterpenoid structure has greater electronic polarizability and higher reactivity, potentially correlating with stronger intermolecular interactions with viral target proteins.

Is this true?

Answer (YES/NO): NO